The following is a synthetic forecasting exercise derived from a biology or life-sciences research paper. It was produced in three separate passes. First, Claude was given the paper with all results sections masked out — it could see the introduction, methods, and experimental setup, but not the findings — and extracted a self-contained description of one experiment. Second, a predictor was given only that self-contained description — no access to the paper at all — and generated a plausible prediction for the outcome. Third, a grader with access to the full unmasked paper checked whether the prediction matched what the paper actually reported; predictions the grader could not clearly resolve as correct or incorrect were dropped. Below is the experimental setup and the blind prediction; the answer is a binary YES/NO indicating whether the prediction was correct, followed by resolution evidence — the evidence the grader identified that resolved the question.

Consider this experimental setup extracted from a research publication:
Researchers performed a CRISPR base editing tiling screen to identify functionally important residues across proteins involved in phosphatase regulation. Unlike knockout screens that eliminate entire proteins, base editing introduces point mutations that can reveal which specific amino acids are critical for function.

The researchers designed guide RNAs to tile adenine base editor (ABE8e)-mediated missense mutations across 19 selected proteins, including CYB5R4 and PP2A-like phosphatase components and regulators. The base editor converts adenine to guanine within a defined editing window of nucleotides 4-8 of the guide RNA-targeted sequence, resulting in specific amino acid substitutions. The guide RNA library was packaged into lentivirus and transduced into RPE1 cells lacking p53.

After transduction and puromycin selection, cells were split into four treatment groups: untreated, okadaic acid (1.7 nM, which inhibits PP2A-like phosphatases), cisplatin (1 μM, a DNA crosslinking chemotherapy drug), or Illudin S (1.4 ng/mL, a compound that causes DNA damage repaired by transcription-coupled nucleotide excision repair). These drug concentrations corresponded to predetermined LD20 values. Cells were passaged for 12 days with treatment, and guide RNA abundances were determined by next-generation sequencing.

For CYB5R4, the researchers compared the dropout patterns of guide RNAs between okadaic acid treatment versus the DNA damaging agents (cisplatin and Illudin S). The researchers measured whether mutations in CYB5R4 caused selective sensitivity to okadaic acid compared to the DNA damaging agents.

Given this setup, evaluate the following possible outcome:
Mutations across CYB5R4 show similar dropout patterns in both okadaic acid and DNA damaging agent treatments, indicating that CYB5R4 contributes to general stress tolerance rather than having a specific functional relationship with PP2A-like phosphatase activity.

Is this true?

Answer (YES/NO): NO